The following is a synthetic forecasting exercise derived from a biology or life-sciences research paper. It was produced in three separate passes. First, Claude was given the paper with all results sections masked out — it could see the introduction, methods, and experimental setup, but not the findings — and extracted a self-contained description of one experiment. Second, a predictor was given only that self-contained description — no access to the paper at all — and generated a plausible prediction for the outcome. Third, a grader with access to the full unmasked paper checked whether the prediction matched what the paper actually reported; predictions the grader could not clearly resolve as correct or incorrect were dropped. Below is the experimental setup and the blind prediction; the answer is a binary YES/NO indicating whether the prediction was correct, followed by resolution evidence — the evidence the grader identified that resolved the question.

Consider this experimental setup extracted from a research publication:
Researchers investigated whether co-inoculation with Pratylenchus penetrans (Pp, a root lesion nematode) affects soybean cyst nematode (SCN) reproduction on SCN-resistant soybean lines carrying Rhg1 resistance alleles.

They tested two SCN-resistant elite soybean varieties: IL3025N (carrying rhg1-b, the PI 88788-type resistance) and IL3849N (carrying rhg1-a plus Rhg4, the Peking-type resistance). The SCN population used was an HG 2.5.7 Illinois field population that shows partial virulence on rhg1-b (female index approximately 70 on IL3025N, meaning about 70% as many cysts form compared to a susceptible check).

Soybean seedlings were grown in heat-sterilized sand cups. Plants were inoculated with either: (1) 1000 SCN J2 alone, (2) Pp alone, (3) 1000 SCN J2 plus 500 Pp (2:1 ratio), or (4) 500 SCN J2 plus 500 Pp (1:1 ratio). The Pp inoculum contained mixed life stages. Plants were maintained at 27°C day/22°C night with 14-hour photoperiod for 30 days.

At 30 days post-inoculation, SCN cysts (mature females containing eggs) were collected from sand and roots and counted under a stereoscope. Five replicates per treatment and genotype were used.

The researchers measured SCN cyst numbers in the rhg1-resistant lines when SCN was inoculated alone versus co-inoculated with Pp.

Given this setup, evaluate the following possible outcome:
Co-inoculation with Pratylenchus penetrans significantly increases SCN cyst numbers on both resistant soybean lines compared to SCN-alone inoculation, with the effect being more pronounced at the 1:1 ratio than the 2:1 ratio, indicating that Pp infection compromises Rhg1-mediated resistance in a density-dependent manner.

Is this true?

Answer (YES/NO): NO